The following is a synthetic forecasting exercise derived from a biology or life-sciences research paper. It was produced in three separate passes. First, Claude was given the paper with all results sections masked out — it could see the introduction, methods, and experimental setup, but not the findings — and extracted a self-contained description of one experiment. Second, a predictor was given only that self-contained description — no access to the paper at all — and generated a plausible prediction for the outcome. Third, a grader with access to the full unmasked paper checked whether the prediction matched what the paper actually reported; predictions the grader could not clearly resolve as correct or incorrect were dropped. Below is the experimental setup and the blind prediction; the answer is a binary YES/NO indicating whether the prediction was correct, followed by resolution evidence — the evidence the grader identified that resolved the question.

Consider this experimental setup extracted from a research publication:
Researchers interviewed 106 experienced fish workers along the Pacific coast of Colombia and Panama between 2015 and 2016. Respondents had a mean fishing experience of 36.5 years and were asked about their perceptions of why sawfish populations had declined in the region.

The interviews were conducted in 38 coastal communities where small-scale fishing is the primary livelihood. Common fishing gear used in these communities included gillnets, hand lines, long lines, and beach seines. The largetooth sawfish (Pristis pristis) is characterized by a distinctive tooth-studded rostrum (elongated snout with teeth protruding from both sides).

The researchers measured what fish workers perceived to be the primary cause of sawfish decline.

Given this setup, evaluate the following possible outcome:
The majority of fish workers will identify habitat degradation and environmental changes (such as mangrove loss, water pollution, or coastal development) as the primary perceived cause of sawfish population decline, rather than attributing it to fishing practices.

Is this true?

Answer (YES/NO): NO